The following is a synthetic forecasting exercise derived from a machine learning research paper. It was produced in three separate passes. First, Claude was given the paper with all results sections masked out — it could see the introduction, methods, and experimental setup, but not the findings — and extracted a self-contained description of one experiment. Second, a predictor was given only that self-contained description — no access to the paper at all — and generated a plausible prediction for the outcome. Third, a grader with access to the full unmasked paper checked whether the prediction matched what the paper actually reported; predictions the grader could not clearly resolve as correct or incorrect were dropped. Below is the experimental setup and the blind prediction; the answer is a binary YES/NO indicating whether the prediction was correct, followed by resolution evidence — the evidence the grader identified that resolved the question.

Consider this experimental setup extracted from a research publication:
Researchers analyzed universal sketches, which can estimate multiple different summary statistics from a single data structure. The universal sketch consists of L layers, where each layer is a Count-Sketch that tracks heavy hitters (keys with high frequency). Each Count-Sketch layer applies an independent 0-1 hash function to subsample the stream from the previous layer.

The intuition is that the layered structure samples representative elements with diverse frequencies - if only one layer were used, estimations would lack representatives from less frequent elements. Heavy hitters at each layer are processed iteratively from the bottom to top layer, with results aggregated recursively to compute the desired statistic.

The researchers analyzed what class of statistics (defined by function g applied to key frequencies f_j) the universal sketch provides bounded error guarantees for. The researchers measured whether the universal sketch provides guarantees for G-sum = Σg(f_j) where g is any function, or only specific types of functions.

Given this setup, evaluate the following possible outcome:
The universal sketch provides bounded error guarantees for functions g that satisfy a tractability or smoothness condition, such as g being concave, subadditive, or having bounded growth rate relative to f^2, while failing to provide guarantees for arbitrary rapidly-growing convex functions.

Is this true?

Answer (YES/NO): NO